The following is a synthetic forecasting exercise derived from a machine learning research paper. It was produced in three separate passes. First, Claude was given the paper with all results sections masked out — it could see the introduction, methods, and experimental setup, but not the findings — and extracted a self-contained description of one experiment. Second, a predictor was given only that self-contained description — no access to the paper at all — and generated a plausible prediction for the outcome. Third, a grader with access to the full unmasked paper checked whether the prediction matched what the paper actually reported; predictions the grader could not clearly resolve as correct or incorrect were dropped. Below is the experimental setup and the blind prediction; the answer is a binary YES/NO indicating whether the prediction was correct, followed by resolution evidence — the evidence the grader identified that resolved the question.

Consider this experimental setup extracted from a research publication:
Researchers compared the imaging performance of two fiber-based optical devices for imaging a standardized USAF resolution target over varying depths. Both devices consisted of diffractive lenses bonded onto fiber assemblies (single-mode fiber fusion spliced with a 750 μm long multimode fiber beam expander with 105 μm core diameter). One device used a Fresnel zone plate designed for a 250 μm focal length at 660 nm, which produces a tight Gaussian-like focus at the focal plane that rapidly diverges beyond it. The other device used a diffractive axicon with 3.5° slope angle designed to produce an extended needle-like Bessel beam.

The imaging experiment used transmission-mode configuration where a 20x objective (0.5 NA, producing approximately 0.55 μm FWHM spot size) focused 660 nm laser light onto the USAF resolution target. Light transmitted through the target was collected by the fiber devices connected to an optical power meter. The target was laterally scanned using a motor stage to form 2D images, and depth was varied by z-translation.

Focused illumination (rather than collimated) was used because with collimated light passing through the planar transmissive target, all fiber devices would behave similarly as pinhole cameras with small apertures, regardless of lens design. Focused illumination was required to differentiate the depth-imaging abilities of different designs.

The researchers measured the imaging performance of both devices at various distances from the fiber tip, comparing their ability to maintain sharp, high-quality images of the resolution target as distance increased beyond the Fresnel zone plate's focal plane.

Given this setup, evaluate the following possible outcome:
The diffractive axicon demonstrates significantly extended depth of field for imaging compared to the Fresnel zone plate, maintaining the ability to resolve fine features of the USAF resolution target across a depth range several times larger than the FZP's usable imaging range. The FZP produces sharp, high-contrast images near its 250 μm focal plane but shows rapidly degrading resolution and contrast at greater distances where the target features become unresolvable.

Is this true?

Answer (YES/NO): YES